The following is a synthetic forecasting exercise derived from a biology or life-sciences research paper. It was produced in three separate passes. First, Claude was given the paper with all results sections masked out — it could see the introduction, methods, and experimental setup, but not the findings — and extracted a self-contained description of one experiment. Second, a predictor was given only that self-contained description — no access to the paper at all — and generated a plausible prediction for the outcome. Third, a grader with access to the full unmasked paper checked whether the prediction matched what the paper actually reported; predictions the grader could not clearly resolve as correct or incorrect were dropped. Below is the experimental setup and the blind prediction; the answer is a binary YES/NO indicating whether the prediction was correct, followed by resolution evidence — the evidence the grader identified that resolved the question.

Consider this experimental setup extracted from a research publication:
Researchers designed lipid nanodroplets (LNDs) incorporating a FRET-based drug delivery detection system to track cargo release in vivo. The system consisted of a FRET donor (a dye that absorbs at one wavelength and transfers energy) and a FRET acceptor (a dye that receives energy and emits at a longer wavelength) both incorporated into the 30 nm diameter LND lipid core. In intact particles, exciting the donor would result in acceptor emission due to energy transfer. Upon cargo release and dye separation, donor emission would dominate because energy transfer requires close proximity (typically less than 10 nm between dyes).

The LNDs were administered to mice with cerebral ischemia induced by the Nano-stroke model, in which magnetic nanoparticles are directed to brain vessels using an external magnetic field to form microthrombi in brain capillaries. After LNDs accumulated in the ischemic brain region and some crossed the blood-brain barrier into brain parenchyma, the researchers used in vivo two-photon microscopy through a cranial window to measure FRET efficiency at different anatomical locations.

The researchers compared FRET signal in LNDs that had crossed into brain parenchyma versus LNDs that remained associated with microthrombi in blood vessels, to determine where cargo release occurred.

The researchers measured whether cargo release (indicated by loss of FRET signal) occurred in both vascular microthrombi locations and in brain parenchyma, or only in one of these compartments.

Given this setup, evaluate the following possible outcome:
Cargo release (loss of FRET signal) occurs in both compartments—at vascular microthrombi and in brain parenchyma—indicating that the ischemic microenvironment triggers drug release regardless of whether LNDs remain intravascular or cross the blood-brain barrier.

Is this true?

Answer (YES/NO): NO